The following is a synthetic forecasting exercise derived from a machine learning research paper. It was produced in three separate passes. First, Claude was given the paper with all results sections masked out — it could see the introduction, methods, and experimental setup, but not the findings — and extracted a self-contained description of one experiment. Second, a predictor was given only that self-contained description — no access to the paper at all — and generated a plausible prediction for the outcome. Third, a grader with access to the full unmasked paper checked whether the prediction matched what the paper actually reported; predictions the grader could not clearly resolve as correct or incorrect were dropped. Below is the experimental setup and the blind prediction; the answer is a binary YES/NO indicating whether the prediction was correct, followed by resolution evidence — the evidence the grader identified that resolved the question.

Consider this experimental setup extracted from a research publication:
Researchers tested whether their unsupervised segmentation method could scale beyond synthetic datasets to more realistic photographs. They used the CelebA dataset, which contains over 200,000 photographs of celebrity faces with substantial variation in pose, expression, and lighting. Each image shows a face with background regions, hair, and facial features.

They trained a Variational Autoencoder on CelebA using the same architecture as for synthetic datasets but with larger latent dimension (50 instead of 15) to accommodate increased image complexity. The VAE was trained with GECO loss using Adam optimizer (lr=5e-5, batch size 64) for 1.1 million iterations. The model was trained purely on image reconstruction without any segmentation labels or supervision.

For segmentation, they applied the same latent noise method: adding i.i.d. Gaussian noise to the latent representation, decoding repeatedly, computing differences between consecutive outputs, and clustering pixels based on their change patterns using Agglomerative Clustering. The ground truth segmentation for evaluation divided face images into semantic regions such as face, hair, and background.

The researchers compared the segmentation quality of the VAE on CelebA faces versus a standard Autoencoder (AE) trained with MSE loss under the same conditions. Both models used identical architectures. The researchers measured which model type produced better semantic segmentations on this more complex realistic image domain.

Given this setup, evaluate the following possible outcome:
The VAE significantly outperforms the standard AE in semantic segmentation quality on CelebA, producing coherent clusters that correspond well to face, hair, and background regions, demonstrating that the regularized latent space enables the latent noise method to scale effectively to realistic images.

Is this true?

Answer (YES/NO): NO